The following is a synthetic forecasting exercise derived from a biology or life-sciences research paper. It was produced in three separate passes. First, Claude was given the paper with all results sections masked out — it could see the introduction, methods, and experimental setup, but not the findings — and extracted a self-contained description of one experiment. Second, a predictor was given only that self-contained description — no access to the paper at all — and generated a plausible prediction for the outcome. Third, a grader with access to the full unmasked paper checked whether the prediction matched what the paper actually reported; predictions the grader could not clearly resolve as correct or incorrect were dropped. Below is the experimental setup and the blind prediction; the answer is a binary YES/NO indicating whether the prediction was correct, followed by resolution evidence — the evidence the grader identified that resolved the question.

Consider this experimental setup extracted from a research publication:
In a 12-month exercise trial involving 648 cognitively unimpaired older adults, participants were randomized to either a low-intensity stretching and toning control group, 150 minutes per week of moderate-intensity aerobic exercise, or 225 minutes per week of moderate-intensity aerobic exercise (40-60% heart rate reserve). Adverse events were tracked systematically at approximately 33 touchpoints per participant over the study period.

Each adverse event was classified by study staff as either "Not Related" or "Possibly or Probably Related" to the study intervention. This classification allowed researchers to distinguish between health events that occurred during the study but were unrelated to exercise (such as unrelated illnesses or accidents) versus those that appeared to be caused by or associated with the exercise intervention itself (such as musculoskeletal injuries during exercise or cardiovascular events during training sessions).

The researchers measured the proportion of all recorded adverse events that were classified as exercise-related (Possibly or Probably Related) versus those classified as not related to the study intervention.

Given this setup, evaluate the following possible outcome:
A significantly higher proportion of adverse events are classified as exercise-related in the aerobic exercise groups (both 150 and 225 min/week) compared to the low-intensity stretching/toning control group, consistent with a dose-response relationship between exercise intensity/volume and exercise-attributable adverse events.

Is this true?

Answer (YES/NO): NO